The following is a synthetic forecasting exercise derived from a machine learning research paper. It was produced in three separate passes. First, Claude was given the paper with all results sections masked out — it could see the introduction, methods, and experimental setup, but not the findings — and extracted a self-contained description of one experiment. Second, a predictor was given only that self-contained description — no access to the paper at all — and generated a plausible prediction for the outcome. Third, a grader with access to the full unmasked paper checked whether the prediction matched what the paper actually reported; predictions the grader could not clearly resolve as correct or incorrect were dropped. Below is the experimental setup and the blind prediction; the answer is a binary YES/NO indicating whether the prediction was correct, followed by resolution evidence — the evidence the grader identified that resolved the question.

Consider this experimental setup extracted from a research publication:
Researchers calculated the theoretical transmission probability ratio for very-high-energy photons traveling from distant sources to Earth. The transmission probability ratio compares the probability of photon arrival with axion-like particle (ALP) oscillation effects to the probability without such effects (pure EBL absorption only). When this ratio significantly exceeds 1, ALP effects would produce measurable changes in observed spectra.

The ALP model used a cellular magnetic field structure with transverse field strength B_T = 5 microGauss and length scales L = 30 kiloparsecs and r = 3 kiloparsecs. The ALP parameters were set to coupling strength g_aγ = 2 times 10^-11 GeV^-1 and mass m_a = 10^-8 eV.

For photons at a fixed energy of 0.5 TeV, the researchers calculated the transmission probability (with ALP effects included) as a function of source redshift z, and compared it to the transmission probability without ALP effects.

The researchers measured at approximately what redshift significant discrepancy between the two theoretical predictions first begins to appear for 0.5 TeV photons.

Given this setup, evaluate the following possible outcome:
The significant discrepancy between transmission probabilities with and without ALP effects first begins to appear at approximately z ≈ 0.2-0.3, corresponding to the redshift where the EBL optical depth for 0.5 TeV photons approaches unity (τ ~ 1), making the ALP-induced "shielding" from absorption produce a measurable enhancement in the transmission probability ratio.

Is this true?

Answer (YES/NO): NO